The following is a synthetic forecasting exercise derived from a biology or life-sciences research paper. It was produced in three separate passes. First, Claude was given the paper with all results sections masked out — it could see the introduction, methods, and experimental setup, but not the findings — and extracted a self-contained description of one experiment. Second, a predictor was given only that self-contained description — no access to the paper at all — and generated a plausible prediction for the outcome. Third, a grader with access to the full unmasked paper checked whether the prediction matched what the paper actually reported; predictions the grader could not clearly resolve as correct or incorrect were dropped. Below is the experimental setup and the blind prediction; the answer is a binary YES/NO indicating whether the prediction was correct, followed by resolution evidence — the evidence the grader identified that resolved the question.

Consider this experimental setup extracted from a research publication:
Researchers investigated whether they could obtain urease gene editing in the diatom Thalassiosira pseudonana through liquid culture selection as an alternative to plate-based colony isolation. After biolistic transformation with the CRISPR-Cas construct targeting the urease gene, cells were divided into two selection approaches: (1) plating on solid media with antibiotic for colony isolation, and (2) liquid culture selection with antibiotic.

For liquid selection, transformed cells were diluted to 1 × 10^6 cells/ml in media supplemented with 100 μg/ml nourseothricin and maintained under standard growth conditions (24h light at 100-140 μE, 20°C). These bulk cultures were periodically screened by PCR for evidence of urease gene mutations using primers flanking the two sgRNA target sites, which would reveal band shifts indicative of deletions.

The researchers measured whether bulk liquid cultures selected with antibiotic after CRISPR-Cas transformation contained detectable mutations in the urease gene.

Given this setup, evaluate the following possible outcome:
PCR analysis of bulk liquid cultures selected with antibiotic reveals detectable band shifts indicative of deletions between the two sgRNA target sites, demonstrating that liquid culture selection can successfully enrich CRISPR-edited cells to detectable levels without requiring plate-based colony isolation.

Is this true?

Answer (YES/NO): YES